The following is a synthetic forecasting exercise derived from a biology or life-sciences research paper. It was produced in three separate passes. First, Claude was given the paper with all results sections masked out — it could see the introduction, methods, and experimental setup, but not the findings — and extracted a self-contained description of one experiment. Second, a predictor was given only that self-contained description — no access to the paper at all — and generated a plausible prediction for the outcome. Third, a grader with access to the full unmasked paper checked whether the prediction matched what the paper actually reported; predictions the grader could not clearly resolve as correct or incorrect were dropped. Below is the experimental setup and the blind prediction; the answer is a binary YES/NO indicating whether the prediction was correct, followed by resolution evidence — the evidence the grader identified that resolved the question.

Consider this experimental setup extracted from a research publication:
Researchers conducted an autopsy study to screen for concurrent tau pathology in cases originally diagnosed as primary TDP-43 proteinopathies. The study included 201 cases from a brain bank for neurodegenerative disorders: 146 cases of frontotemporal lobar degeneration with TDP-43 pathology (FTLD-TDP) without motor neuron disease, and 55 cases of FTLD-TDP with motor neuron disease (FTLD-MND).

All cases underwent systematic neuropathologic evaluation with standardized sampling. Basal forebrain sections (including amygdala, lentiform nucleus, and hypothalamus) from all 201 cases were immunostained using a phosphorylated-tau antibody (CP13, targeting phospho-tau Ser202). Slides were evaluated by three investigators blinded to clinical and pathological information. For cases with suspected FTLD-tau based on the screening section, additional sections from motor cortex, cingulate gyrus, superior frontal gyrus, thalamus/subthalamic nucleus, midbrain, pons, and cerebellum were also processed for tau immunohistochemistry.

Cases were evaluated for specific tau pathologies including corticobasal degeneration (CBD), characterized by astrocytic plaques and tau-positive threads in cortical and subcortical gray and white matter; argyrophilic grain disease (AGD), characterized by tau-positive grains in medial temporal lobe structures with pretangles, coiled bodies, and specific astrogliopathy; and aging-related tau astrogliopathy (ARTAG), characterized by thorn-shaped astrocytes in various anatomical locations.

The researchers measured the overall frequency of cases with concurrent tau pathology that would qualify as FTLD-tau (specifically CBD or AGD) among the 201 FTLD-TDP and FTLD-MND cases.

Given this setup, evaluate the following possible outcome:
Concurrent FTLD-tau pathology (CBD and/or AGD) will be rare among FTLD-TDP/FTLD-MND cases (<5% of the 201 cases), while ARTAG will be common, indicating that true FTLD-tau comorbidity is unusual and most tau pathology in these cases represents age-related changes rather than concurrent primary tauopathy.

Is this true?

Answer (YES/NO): NO